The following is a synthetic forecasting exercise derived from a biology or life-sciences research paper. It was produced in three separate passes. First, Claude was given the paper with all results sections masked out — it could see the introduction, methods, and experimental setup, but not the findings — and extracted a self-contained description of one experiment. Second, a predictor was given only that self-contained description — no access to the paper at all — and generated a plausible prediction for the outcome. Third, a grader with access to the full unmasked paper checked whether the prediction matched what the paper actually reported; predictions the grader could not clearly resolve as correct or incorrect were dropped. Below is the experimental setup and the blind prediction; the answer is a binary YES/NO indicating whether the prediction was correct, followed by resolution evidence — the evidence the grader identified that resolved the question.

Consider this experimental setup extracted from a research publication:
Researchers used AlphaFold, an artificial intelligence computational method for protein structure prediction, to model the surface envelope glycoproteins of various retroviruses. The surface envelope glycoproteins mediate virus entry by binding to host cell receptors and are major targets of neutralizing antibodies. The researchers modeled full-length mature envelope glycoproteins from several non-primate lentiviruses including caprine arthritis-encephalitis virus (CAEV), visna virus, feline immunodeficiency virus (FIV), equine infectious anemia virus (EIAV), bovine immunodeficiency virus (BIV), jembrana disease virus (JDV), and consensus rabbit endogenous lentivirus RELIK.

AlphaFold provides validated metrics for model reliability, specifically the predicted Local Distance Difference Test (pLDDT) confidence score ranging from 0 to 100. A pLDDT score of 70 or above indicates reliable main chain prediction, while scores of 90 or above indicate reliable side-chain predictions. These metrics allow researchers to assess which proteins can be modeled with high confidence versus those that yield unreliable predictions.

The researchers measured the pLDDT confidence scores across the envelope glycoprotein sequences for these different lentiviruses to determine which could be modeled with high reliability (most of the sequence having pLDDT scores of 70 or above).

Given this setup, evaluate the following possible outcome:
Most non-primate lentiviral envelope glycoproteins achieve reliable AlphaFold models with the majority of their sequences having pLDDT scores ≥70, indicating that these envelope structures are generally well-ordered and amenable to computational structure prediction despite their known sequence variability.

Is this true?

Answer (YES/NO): NO